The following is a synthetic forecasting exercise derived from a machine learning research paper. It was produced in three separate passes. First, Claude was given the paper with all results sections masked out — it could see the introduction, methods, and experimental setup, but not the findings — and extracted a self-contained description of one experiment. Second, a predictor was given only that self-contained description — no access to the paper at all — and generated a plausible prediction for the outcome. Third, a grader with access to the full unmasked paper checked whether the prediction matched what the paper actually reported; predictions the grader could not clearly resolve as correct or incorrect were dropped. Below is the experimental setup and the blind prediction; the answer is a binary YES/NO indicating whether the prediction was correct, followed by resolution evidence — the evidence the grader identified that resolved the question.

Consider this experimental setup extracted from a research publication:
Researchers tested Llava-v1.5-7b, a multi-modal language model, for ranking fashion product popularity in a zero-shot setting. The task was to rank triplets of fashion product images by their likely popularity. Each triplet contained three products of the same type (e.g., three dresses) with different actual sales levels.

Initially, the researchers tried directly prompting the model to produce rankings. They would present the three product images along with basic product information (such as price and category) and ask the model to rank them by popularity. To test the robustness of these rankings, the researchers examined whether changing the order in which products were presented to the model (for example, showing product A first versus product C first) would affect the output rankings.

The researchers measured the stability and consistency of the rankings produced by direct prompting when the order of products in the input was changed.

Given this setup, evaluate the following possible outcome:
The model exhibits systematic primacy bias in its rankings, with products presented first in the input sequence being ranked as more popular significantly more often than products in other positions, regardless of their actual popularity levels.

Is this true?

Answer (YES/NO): NO